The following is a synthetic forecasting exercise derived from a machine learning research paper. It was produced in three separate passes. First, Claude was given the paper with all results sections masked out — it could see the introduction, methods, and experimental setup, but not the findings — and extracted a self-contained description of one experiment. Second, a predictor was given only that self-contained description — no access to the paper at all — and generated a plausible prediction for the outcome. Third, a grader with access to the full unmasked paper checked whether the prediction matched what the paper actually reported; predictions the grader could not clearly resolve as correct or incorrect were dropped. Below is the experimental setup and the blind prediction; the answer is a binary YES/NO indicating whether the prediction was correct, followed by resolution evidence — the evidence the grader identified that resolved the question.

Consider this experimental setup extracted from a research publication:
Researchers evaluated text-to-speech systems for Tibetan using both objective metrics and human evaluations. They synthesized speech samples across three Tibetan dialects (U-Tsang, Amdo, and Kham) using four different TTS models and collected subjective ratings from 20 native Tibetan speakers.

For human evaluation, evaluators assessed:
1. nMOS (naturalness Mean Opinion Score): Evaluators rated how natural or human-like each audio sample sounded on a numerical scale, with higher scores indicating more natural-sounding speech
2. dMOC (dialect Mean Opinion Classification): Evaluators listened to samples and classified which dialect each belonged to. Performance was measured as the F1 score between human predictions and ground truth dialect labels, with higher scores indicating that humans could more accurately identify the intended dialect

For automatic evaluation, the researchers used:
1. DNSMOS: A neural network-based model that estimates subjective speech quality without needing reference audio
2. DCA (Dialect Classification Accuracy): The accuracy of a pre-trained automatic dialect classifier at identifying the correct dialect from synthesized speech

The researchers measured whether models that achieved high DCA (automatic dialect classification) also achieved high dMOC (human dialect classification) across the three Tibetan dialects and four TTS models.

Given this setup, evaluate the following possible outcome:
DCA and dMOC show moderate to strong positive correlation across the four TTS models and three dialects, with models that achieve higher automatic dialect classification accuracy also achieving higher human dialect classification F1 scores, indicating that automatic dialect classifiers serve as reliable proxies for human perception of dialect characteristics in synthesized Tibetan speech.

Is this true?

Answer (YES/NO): NO